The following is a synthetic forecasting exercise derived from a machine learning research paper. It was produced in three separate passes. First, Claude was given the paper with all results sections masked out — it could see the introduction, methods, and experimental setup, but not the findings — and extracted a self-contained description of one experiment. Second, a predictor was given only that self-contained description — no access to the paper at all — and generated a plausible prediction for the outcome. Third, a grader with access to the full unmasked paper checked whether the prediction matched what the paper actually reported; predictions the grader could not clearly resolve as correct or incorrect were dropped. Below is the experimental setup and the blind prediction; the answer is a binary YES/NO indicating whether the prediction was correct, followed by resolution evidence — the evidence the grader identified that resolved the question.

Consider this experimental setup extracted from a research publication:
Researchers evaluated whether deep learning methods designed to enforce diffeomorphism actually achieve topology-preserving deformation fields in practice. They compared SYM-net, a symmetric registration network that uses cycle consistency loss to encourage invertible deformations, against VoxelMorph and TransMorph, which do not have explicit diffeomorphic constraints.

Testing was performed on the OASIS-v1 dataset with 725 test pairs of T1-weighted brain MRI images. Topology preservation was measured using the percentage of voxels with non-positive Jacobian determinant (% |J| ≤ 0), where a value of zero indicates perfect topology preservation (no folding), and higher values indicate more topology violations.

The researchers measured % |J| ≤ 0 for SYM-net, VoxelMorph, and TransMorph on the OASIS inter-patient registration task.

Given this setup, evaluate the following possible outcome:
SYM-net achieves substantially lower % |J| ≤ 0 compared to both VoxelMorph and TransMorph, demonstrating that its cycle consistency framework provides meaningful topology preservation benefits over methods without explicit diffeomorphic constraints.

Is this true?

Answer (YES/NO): YES